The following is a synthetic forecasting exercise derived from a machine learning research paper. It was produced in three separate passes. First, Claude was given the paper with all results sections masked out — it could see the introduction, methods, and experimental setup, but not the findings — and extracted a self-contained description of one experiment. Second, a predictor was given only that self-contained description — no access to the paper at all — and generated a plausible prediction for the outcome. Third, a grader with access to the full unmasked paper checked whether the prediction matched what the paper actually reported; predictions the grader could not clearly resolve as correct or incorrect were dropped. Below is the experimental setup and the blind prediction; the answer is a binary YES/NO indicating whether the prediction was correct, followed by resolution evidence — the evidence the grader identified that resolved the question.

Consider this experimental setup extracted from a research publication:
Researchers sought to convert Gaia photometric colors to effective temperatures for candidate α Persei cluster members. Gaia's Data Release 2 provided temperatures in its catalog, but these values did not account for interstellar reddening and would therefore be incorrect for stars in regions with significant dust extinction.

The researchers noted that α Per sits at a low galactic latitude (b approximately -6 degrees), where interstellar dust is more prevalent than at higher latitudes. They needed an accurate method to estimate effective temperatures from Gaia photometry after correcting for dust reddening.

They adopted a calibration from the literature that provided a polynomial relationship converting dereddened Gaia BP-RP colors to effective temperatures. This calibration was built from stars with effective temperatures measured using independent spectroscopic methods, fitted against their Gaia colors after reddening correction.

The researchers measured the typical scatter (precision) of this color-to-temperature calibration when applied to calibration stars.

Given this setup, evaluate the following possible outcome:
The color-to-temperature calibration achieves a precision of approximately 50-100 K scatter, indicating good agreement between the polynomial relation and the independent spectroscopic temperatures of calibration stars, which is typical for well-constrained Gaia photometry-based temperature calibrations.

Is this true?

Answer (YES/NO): YES